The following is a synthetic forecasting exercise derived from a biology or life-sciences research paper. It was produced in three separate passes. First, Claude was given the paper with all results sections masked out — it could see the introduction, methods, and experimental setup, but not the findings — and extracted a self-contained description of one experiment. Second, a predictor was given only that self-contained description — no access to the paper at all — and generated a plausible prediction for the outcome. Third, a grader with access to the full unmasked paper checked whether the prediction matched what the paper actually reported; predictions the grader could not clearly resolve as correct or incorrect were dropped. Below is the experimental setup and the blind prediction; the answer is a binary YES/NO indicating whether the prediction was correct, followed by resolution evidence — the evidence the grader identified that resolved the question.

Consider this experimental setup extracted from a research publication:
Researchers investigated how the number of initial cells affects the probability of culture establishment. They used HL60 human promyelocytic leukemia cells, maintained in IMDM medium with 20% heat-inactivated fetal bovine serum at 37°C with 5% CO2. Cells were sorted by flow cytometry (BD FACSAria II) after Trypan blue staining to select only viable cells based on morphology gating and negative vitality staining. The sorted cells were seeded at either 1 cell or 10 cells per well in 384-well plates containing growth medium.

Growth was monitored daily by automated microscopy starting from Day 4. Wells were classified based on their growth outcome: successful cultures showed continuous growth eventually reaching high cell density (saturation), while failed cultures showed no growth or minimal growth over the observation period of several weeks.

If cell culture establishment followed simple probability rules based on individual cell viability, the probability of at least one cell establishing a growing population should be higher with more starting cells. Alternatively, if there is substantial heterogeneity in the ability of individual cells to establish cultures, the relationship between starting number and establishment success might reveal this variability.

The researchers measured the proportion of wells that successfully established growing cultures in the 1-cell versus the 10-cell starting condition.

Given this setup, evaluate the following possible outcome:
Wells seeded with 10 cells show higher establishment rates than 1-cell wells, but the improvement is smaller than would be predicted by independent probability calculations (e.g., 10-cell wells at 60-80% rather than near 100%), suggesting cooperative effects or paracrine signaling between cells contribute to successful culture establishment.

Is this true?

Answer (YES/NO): NO